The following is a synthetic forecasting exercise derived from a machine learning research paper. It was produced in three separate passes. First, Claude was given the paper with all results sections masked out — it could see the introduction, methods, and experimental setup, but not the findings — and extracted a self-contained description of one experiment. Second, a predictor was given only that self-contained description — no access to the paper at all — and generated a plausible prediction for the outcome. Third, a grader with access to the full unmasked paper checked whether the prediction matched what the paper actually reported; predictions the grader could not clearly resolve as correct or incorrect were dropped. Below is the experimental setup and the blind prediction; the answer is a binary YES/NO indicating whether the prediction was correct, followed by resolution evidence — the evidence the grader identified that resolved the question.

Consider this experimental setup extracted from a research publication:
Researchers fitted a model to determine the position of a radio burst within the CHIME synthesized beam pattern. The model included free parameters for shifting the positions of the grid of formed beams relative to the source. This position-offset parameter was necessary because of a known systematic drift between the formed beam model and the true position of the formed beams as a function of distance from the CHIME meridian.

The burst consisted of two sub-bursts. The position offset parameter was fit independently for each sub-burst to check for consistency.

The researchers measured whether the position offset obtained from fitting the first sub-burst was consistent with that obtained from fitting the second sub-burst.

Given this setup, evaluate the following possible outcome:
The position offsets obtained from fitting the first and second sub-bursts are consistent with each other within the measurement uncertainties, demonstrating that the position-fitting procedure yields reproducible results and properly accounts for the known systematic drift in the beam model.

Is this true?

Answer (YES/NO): YES